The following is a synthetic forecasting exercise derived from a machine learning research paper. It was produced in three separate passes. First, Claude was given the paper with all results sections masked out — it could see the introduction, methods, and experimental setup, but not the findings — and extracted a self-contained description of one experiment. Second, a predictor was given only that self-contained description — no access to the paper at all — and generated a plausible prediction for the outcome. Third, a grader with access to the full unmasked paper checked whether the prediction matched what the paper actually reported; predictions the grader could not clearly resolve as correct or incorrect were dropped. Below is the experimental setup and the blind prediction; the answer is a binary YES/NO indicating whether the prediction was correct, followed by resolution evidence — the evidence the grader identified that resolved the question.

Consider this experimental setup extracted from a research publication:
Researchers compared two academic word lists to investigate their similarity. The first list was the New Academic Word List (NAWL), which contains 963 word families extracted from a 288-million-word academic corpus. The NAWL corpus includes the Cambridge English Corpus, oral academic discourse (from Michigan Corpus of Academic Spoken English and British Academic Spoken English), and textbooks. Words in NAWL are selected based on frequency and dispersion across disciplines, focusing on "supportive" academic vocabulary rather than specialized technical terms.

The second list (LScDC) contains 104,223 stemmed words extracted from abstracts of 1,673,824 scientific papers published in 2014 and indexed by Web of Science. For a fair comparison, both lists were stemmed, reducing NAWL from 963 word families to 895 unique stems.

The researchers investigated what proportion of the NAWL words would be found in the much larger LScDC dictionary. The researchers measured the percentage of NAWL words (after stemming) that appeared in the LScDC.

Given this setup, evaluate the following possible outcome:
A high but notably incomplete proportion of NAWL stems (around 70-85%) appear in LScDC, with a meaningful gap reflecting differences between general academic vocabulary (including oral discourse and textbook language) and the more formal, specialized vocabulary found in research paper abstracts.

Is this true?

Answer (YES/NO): NO